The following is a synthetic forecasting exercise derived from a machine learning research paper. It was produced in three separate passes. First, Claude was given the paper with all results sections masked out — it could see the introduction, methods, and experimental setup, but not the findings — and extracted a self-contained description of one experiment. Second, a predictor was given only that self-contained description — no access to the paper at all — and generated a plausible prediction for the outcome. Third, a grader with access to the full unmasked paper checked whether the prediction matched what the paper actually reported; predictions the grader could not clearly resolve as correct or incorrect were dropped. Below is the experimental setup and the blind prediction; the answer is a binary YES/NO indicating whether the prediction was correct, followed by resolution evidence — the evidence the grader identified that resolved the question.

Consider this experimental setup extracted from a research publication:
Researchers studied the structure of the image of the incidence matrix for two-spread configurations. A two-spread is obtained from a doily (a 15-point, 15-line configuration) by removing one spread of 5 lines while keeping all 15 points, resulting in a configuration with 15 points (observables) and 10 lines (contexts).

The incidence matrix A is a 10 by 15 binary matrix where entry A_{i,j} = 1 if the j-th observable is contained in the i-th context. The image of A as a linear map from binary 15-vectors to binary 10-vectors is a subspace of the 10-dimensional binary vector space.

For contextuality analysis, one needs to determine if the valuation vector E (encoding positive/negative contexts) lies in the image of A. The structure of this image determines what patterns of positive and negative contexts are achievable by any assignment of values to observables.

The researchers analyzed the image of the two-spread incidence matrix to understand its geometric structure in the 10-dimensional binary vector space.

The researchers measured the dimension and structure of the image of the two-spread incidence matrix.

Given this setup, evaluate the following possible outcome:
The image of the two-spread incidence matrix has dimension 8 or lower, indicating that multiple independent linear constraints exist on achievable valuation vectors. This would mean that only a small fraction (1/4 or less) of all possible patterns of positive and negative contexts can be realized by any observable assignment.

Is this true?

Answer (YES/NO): NO